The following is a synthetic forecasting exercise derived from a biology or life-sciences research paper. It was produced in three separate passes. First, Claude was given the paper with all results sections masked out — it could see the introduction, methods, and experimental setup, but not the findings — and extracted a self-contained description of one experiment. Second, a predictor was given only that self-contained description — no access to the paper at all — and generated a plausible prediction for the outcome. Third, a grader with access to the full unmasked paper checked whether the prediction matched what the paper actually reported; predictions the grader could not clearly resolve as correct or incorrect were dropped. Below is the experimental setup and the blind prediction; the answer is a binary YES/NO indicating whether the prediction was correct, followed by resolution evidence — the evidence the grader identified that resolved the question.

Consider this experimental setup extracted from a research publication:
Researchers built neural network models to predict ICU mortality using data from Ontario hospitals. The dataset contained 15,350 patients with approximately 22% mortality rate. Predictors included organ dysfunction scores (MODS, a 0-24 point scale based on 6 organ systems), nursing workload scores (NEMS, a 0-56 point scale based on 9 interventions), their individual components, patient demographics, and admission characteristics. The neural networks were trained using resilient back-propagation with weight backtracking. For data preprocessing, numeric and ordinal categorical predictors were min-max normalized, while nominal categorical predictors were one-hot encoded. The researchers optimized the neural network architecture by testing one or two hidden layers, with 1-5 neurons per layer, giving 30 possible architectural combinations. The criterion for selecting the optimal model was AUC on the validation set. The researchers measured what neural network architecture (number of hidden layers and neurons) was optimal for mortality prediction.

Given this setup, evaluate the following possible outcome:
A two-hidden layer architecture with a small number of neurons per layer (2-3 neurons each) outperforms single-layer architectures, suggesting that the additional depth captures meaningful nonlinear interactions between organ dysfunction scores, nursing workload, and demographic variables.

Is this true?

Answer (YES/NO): NO